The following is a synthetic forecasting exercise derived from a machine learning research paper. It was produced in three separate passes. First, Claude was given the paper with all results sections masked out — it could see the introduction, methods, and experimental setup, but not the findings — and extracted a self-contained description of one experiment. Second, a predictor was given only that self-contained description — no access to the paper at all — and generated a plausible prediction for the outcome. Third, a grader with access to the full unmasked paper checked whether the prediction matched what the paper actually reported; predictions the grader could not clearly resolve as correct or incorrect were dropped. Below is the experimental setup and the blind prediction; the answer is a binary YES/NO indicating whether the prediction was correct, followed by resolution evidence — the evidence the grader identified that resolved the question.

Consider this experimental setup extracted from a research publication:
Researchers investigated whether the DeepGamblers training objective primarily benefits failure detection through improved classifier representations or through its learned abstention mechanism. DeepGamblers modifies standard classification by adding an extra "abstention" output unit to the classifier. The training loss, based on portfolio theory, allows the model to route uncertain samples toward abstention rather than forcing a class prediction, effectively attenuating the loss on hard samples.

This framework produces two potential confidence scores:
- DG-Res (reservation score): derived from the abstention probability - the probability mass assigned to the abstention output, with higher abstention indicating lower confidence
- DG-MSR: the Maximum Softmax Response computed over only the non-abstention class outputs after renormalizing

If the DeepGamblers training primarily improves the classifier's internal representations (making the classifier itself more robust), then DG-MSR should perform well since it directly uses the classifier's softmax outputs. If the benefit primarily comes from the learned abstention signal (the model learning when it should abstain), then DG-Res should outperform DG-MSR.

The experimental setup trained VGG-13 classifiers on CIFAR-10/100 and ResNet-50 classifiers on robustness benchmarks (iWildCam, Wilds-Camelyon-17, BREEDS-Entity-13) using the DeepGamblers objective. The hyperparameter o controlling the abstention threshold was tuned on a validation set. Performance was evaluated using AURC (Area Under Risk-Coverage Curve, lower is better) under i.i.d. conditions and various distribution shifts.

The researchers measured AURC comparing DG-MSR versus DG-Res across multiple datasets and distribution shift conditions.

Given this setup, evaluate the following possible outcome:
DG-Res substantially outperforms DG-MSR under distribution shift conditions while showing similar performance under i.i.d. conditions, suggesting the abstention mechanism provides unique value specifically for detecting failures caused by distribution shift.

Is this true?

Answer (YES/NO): NO